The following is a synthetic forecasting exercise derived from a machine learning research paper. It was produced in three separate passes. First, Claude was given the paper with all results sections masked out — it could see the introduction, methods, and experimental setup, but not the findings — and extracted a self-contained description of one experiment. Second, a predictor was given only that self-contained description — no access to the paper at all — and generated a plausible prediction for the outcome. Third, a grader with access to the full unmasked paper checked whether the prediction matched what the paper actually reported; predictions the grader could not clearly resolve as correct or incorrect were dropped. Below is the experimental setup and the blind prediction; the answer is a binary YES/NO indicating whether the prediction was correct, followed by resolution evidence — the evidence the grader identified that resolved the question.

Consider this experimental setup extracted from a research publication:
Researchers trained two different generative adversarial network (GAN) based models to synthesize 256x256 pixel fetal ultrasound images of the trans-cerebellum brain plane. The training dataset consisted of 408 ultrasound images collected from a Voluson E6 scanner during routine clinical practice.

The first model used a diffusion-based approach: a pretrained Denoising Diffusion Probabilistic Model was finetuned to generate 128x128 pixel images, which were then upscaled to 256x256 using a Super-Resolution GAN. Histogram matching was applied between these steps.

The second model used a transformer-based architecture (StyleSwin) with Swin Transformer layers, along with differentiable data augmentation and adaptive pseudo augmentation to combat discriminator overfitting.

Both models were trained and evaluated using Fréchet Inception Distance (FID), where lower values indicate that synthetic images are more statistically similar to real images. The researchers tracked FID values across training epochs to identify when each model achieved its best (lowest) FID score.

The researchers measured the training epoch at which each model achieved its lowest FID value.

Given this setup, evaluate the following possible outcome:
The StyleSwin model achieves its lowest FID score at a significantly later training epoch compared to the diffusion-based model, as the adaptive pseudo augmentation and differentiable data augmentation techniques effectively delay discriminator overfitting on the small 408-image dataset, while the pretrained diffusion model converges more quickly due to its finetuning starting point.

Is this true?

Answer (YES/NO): YES